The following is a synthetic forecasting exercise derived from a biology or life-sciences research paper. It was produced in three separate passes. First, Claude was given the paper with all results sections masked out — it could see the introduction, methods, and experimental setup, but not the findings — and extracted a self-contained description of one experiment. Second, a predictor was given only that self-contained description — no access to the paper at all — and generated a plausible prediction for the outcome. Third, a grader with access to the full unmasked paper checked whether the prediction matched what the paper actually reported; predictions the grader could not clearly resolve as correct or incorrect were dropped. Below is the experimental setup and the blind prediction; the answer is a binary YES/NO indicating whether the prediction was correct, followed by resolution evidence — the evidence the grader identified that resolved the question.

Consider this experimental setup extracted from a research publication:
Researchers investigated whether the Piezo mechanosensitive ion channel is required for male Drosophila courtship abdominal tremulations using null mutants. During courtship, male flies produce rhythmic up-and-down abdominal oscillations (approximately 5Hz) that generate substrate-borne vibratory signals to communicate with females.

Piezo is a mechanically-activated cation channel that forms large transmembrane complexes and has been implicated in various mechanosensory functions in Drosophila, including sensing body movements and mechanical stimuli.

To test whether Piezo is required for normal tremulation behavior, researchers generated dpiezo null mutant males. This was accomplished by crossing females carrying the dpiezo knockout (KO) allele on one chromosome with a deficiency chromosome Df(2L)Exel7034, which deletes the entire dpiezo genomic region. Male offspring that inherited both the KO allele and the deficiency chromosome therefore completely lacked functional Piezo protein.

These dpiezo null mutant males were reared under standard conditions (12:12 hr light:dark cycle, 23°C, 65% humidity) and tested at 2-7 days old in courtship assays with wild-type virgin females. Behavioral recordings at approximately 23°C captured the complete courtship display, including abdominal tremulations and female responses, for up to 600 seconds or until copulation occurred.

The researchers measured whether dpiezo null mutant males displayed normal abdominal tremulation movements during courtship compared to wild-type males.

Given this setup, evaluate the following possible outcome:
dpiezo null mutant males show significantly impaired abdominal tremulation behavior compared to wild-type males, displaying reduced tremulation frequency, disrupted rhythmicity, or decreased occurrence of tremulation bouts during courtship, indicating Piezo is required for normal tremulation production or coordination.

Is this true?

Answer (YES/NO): NO